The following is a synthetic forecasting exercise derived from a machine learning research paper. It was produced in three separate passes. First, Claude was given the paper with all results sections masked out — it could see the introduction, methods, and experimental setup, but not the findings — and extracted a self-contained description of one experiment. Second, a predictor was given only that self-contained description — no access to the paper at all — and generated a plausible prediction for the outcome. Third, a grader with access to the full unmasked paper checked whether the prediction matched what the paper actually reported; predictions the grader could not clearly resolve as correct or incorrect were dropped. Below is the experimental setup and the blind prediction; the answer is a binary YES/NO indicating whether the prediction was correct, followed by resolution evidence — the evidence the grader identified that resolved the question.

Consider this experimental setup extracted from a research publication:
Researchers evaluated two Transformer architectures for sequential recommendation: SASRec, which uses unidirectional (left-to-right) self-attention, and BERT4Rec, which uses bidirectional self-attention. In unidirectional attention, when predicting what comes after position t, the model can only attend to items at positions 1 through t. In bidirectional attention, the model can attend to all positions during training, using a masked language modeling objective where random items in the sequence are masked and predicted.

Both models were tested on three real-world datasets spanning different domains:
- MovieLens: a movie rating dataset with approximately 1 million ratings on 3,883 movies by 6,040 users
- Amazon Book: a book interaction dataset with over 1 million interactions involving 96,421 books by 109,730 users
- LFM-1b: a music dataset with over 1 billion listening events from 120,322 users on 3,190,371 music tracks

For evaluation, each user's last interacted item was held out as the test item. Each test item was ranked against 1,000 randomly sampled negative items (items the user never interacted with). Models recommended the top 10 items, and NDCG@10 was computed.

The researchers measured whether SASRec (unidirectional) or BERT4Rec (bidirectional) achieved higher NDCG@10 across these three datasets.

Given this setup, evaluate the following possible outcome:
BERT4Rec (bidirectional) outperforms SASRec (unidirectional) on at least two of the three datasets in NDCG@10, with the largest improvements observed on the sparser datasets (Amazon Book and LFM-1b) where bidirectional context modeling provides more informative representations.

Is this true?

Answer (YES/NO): NO